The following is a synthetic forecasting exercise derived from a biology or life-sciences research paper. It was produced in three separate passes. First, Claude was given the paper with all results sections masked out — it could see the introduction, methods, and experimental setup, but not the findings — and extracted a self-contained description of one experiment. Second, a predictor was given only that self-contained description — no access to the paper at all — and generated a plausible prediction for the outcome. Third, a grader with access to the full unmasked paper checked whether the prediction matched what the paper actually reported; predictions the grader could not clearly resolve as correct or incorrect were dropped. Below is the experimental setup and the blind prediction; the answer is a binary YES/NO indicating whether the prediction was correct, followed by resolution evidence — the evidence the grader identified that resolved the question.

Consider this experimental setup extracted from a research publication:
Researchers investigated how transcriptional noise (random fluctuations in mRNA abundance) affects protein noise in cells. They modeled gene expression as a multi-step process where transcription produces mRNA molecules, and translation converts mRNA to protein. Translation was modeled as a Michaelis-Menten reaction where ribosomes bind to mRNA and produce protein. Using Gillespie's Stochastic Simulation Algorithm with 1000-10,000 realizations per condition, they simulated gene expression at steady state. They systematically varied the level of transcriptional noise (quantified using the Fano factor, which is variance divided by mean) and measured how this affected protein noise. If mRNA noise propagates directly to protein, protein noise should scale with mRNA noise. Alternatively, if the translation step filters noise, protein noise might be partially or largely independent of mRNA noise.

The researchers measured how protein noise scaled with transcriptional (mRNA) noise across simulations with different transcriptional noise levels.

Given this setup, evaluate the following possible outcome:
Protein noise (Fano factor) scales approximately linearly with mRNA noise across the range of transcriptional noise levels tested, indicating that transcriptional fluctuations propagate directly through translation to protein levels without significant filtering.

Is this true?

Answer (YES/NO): NO